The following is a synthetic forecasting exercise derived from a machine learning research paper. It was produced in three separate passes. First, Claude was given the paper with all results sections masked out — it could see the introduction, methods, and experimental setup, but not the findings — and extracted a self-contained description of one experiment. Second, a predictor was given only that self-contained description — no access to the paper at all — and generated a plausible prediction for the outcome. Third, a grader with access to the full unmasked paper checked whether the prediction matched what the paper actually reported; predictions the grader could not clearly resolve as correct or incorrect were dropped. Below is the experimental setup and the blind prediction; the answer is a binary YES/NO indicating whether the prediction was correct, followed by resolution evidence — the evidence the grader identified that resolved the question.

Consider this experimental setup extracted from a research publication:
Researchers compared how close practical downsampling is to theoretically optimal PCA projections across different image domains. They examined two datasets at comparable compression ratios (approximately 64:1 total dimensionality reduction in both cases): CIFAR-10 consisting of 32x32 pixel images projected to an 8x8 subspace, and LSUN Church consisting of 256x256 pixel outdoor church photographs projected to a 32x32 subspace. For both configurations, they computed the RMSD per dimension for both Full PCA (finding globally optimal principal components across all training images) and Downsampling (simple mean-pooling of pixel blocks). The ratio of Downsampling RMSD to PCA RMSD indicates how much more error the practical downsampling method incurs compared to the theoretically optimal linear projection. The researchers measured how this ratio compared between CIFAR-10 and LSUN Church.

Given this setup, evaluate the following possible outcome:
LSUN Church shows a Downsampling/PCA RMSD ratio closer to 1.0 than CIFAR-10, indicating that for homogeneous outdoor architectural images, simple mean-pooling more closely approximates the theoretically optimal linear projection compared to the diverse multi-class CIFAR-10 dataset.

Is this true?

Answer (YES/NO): YES